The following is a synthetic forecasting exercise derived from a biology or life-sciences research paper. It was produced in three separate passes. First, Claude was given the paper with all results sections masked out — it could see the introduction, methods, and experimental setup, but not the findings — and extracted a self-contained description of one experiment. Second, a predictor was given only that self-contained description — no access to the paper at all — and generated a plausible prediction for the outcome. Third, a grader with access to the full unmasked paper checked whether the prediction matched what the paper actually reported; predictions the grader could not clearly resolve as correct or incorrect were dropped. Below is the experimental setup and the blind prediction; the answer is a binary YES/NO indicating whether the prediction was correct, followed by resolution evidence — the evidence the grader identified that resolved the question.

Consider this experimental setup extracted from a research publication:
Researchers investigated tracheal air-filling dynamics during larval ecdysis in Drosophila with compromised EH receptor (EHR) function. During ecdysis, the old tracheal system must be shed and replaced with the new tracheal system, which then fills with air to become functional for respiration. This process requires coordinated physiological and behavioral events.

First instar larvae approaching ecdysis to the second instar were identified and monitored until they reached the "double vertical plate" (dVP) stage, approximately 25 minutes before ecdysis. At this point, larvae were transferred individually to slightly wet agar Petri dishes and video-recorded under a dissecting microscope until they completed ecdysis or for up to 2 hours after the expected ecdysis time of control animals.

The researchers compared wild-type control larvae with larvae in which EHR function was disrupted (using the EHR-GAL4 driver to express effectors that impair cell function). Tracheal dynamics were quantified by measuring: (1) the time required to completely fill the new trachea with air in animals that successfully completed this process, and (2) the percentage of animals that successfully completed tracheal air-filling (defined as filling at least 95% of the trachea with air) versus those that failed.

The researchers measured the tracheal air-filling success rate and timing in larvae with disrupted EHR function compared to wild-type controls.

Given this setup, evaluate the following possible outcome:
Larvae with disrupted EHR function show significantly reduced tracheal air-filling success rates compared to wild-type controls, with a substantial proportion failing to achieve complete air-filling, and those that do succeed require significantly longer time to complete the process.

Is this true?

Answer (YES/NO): YES